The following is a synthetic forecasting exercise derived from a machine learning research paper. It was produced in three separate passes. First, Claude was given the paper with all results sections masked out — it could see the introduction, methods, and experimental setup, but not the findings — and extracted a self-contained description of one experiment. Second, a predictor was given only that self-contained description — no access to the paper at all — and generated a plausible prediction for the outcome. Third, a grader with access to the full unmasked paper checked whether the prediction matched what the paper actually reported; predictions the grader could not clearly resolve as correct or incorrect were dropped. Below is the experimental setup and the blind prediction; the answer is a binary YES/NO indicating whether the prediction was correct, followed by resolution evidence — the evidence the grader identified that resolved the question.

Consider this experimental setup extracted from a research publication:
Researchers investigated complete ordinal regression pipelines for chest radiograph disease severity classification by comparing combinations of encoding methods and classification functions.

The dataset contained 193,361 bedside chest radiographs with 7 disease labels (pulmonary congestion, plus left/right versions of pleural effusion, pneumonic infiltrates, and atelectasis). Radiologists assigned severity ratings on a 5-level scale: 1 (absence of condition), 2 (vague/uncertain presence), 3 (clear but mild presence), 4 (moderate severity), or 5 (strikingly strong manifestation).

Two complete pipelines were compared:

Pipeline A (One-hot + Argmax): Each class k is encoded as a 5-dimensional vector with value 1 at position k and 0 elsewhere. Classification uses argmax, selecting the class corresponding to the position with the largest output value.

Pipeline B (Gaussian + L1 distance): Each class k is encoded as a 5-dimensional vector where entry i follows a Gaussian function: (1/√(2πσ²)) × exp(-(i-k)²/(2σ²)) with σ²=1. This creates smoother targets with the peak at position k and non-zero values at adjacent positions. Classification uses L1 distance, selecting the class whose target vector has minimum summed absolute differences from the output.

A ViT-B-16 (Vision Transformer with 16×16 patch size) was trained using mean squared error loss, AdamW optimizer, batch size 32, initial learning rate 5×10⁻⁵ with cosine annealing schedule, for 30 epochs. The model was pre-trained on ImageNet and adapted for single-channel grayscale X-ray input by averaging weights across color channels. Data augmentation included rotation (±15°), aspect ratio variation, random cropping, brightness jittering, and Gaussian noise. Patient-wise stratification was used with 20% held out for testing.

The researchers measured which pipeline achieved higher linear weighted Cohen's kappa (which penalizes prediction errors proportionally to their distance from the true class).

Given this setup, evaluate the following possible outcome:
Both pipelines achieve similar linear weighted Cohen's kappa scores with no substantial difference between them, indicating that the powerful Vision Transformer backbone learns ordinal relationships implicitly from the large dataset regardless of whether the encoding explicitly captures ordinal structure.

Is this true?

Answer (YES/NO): NO